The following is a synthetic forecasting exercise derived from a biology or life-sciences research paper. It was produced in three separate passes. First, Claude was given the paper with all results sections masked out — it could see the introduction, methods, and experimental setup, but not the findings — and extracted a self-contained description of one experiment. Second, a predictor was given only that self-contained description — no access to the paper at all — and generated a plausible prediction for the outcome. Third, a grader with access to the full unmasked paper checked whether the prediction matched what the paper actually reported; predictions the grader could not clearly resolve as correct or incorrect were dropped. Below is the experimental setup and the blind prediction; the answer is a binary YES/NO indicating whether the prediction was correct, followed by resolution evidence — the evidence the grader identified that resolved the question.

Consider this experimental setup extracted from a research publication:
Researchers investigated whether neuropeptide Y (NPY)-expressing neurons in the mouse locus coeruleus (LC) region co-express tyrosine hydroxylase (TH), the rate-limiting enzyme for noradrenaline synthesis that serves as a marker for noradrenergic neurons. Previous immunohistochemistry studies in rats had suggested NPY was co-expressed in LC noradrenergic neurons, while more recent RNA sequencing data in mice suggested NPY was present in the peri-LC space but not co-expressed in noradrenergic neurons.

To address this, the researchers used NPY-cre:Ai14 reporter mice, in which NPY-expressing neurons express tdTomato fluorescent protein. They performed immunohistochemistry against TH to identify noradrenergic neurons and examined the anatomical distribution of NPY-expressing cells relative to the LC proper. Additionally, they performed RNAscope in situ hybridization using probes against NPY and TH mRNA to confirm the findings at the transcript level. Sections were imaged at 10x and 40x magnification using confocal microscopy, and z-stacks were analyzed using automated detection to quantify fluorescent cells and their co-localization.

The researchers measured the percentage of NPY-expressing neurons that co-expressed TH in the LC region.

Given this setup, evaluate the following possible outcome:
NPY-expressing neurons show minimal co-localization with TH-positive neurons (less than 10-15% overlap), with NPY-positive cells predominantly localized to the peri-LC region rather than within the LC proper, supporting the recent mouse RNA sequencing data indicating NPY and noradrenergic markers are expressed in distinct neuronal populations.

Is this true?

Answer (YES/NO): YES